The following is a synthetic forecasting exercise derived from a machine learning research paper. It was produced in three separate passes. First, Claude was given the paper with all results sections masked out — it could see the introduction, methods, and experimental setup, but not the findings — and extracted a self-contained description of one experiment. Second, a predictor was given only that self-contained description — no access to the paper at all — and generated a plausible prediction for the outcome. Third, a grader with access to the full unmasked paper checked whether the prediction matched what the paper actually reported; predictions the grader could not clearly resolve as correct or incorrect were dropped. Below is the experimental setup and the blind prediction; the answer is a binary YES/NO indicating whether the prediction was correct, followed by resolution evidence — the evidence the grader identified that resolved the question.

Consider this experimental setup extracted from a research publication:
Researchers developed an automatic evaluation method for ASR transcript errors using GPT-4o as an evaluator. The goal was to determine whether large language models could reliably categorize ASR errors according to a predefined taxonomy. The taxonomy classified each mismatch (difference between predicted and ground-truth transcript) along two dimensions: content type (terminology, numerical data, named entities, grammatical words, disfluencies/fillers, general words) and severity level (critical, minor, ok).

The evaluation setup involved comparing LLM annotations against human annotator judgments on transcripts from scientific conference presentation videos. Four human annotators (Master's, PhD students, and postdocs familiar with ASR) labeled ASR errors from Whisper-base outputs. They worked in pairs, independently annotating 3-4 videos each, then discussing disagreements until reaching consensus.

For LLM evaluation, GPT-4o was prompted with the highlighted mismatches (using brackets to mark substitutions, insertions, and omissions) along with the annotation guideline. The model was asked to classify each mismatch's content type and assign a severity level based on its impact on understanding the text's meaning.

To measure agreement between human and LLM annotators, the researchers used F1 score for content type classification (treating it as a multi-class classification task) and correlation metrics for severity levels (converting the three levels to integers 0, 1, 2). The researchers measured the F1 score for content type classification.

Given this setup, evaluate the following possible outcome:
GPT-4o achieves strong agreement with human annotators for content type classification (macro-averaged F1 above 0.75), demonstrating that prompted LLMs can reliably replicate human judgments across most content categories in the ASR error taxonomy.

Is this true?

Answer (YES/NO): YES